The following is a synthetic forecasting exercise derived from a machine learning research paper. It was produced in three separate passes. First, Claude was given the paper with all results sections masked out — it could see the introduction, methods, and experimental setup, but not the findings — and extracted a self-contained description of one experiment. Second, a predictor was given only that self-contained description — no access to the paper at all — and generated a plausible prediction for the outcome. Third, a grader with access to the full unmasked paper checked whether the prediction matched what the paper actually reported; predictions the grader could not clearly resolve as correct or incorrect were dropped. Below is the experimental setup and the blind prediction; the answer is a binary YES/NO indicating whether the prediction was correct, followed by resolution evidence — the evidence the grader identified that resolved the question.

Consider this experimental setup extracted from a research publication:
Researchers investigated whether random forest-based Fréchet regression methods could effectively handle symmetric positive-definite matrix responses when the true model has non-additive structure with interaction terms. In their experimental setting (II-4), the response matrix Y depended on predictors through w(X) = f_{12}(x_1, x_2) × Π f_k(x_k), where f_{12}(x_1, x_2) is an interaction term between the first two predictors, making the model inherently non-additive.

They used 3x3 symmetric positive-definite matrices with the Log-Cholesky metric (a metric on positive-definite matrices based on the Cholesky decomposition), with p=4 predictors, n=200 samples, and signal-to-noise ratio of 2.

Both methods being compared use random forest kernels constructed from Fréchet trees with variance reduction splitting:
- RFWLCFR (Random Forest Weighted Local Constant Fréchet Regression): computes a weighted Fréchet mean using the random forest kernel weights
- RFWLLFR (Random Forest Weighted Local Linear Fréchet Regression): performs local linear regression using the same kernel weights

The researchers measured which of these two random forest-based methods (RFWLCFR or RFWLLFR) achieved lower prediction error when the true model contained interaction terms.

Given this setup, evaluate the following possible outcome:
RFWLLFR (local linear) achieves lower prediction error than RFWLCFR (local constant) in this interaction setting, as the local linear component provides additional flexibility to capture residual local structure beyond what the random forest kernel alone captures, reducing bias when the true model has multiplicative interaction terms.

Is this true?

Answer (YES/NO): NO